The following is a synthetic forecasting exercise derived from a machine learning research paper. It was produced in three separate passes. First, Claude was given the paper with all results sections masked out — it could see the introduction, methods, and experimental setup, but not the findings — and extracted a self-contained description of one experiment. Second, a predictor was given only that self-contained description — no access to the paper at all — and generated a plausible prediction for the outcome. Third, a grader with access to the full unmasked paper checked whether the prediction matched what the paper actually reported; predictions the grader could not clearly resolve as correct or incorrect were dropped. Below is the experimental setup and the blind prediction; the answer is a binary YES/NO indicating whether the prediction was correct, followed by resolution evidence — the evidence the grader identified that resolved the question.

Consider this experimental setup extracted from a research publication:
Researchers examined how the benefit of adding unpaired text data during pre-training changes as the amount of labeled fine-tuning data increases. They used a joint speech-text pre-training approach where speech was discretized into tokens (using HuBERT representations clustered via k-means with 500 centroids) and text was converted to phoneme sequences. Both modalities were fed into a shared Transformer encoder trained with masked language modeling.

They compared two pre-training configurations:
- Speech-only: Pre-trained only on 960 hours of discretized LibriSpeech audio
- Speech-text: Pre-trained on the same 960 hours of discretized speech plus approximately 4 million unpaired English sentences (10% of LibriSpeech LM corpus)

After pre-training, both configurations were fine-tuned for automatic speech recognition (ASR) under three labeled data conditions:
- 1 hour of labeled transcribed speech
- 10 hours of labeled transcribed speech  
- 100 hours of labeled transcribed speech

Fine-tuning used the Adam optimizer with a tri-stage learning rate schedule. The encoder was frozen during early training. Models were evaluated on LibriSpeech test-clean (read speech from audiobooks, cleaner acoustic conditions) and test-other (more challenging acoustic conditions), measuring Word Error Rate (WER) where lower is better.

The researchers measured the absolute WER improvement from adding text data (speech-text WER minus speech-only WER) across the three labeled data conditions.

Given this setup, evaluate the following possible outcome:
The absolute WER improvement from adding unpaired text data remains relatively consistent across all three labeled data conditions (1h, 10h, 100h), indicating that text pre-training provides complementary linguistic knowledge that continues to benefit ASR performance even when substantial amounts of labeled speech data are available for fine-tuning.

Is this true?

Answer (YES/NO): NO